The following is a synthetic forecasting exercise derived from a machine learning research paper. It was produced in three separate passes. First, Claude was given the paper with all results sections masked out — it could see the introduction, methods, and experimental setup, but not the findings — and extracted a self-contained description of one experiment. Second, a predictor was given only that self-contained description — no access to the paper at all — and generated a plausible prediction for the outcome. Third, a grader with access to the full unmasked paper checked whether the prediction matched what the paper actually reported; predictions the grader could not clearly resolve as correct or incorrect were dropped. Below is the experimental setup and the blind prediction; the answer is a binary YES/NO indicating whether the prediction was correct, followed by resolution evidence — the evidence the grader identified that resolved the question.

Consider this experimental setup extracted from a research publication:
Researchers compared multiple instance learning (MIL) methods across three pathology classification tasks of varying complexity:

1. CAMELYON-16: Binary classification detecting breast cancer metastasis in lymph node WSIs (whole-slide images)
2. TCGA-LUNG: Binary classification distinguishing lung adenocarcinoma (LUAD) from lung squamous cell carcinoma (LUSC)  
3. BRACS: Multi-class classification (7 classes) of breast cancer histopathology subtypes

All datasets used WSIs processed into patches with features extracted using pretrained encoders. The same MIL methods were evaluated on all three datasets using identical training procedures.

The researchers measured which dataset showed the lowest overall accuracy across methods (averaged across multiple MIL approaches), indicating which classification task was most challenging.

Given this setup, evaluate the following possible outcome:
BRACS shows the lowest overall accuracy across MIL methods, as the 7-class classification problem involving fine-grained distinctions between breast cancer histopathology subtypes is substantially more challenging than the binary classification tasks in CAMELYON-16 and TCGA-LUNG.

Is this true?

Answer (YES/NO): YES